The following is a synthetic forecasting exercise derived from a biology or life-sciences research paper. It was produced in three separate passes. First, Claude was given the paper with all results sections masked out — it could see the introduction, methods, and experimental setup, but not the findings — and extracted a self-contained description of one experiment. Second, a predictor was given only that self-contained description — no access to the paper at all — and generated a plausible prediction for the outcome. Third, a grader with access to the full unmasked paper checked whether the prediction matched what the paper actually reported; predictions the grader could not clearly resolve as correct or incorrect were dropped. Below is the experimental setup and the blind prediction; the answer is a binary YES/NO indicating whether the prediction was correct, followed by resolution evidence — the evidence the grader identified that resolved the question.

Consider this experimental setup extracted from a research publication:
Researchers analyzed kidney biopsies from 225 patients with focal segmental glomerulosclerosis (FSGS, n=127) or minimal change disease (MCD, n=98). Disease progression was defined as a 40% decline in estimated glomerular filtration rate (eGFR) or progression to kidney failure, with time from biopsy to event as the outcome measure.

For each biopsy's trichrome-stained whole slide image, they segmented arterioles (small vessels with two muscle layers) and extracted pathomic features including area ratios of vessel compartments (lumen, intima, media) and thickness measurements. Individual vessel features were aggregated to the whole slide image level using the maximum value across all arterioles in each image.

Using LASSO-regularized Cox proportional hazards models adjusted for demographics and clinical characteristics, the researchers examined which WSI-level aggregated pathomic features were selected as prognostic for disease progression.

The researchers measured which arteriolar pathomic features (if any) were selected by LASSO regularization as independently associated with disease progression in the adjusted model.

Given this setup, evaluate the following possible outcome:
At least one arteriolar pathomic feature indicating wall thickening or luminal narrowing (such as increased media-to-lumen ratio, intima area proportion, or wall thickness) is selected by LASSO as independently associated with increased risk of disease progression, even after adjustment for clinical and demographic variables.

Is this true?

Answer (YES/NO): NO